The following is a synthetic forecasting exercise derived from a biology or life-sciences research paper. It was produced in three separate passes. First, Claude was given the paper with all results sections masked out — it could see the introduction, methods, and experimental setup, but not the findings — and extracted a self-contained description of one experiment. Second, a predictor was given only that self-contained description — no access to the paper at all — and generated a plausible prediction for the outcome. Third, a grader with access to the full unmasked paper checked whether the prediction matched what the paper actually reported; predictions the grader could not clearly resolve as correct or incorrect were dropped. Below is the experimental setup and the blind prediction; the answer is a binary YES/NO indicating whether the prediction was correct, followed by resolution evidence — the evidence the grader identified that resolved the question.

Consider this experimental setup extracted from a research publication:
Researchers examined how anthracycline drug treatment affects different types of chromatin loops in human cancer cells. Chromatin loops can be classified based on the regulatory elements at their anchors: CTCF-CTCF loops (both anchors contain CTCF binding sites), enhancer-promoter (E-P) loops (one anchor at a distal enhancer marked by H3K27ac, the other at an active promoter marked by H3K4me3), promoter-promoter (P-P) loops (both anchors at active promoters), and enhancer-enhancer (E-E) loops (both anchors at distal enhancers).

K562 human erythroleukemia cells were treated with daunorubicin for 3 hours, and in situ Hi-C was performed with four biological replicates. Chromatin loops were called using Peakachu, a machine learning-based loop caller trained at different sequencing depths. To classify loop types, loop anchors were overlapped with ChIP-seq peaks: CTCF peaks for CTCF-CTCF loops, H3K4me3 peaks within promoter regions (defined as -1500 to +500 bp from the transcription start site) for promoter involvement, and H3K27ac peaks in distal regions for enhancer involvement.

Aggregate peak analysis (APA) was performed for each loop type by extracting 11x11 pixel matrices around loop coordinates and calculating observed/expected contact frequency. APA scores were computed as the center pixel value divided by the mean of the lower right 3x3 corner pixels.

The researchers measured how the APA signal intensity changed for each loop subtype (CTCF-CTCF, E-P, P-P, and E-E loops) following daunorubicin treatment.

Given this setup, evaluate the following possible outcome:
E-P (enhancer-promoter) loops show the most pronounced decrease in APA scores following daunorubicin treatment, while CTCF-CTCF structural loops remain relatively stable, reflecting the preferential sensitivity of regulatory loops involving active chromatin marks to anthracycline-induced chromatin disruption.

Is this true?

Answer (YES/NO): NO